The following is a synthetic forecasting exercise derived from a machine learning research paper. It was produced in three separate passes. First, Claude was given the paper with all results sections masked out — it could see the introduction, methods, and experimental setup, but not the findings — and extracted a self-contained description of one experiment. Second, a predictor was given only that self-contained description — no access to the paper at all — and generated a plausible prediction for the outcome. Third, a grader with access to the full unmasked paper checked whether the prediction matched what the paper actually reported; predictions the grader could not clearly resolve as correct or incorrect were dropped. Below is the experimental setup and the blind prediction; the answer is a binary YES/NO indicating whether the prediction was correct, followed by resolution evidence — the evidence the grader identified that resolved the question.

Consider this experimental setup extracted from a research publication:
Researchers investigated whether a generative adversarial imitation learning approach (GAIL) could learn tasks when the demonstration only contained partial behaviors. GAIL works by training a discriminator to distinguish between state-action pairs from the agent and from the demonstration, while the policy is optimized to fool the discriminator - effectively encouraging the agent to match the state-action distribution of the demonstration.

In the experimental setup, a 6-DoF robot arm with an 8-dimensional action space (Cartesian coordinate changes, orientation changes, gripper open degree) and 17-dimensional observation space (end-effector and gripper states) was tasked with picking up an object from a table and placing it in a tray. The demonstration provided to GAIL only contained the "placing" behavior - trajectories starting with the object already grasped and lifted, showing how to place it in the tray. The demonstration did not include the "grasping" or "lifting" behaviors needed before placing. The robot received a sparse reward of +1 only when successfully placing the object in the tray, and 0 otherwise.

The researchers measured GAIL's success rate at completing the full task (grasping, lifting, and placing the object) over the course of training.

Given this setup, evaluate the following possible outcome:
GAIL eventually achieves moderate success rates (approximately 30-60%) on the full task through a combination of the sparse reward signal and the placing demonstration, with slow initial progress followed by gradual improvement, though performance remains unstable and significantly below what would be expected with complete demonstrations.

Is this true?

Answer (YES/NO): NO